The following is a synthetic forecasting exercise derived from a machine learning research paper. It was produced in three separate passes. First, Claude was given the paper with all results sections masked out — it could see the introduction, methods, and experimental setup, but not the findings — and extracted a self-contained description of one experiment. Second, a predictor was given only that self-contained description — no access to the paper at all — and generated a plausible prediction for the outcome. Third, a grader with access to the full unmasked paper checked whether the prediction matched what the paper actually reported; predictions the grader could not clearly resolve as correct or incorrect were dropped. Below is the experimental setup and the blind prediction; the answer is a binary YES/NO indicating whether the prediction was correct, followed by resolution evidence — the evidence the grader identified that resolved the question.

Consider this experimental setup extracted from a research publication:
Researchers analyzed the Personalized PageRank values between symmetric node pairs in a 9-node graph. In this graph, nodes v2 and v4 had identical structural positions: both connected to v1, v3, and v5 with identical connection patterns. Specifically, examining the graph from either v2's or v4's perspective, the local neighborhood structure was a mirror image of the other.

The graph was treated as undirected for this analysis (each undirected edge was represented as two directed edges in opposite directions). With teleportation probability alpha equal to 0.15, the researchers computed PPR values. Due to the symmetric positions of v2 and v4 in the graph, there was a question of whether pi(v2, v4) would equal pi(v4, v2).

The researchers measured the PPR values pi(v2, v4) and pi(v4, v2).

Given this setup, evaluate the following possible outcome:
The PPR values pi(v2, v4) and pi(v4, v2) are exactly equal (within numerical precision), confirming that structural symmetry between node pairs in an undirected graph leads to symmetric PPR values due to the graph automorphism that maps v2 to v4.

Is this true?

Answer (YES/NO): YES